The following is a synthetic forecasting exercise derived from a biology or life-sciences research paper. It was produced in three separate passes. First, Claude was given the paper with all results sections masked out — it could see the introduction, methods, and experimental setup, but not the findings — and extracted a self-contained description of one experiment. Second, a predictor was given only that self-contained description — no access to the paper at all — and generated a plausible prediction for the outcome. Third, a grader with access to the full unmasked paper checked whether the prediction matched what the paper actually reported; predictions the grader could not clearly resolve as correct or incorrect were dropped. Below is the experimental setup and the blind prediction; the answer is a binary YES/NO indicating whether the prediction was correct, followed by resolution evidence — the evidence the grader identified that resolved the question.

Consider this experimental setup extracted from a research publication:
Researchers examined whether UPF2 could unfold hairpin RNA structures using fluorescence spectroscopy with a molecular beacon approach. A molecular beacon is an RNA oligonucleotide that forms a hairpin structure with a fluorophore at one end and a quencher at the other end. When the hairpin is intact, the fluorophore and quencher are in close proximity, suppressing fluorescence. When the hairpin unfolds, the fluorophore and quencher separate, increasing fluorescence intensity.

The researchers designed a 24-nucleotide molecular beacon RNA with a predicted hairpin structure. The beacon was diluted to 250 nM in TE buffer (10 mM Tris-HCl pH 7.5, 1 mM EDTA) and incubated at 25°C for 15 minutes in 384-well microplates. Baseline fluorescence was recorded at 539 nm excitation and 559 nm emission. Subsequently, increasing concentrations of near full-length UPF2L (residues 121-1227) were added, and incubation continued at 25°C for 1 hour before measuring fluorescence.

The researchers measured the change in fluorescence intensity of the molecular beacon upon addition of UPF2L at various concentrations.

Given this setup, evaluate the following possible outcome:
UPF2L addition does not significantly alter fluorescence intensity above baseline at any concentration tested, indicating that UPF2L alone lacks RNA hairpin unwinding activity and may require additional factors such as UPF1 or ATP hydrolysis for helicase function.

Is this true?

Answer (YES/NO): NO